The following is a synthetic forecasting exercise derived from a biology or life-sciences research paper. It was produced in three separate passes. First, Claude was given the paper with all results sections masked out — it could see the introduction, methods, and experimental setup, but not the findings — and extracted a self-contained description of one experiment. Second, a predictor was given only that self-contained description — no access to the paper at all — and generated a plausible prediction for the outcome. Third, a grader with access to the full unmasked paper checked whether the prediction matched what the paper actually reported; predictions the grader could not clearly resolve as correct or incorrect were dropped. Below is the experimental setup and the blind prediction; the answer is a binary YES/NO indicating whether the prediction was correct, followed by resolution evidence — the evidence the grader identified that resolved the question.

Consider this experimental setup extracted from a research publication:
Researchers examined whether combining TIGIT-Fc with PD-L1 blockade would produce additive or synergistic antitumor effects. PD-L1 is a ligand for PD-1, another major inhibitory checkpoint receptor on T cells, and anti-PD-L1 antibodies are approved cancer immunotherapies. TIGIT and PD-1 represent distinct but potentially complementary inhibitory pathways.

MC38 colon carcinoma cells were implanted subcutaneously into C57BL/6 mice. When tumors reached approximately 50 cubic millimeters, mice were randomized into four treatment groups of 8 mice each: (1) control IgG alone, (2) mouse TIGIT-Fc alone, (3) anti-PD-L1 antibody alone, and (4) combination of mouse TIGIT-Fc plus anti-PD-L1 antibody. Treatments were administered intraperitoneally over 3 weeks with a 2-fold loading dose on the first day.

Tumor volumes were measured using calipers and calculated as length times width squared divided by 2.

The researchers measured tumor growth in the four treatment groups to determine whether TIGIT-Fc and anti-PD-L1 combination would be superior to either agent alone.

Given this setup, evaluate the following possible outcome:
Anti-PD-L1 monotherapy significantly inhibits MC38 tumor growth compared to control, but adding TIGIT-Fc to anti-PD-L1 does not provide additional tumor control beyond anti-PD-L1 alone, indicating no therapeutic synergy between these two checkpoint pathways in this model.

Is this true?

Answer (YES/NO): NO